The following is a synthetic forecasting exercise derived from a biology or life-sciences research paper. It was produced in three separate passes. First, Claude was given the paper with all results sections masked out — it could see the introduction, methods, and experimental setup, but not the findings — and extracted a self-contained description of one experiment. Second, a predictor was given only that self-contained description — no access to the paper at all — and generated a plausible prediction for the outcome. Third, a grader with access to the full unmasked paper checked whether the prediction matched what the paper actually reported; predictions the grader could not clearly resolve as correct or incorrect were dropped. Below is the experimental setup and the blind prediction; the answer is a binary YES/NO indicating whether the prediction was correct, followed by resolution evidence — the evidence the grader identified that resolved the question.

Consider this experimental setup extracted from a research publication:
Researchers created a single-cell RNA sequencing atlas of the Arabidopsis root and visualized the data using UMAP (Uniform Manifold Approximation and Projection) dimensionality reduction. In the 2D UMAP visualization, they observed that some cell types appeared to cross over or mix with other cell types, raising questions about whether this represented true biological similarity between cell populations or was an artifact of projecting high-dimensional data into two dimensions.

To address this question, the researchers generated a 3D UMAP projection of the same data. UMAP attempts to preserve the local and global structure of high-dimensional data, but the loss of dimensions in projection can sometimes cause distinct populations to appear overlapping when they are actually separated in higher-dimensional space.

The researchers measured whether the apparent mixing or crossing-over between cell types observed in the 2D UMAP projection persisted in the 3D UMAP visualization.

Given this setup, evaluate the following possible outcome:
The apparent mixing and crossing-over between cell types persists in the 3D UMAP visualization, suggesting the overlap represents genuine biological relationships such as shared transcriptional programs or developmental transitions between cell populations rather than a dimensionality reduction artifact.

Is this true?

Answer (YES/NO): NO